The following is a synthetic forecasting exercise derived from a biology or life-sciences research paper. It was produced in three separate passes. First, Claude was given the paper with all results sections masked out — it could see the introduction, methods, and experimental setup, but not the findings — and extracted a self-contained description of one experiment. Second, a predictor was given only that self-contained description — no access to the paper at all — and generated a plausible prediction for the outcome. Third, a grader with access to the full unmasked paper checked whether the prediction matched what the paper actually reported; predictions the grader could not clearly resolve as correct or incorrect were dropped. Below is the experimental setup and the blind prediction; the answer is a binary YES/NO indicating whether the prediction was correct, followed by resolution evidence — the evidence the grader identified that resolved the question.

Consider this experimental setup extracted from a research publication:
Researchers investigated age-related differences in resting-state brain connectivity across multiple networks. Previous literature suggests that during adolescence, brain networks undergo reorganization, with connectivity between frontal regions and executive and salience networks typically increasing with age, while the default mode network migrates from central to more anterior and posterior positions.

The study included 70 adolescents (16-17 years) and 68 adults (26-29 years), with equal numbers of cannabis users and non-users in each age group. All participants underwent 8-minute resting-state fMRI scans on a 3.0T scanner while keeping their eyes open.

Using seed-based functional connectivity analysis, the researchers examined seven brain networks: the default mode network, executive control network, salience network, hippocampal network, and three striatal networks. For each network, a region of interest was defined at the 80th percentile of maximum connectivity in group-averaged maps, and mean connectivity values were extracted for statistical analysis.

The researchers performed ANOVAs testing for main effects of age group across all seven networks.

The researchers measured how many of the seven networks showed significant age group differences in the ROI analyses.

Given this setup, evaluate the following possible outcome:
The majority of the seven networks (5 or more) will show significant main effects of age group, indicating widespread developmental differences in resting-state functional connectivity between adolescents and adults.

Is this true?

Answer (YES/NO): NO